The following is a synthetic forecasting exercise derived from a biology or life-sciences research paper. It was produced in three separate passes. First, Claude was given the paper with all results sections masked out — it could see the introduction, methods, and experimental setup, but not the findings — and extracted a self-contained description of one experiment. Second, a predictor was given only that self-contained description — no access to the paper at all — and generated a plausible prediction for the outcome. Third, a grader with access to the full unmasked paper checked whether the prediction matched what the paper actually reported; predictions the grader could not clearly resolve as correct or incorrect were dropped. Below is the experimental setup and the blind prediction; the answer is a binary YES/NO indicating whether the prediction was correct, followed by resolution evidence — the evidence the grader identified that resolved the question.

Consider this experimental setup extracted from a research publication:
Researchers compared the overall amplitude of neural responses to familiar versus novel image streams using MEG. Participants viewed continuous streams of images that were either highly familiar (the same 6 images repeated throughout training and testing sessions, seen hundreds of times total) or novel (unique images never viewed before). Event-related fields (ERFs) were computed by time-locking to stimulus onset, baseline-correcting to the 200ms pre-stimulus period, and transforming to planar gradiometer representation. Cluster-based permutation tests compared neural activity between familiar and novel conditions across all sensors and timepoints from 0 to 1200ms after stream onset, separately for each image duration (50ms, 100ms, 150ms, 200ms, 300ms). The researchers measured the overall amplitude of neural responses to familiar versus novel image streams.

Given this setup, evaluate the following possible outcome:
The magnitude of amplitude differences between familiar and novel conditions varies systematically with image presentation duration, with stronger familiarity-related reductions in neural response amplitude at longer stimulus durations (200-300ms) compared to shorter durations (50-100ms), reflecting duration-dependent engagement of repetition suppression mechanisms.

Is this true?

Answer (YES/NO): NO